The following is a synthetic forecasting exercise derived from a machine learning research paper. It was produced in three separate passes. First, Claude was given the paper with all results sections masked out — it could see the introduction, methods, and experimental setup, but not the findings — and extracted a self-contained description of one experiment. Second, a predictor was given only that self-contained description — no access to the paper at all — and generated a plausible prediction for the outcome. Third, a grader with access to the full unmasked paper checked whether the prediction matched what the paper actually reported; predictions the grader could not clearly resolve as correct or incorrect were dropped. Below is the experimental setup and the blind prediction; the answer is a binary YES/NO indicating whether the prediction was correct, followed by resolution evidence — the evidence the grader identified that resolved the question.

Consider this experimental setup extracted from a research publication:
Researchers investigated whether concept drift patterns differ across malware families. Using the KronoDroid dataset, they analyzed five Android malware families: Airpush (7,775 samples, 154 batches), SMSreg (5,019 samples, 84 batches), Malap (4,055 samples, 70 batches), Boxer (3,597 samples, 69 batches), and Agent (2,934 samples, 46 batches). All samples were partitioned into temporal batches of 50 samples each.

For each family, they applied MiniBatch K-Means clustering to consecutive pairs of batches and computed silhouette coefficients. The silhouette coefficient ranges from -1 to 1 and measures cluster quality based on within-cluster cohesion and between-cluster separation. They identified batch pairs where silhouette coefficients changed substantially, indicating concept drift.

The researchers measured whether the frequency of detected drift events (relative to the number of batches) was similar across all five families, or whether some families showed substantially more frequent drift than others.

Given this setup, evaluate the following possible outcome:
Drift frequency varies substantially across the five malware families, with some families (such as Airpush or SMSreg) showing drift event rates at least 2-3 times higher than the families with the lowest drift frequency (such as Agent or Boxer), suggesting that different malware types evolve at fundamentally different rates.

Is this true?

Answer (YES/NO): NO